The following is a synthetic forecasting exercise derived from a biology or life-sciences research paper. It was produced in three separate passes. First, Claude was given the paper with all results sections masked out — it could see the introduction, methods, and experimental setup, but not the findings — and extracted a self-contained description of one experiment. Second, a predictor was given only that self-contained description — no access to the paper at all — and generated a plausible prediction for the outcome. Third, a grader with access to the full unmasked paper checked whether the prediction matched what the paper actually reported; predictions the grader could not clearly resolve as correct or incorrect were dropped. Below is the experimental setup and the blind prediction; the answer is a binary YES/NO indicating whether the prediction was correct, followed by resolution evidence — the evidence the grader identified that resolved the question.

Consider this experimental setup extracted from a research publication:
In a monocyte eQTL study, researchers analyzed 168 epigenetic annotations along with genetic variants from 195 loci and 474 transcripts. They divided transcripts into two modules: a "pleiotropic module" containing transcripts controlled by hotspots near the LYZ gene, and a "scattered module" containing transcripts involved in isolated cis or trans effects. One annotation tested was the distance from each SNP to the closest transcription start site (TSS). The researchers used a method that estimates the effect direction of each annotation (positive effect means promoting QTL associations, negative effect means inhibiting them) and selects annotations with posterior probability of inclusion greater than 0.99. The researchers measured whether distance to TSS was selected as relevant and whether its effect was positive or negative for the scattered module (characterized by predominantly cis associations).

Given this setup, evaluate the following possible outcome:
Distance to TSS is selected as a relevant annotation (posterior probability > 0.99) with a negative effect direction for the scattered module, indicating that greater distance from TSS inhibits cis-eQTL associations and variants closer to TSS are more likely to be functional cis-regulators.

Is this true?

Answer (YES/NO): YES